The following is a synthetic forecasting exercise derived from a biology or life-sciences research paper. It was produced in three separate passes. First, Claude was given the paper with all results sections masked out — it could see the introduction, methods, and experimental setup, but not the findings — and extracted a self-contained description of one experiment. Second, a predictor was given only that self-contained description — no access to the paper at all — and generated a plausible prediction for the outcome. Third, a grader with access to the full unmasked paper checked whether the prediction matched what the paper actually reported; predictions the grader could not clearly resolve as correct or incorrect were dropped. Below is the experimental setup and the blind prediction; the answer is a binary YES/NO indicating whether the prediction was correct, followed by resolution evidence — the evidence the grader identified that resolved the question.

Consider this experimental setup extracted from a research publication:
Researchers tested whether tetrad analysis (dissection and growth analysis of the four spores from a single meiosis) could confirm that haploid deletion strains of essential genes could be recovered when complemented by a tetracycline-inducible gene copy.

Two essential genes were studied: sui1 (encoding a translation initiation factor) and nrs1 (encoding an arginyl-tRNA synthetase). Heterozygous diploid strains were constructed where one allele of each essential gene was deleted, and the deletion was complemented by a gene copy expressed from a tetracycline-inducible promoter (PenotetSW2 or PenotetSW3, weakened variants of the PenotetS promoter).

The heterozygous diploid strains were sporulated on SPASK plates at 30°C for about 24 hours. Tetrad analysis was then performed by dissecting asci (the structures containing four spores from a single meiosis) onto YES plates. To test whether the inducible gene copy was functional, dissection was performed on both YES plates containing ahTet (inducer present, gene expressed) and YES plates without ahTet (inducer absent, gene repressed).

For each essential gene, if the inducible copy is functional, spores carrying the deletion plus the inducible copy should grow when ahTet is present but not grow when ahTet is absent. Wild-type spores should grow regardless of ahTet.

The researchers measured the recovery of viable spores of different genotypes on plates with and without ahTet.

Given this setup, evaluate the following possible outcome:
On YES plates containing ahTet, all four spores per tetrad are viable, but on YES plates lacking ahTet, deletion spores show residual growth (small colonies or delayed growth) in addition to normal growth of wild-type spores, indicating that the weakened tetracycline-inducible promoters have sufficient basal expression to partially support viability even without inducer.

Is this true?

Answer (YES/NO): NO